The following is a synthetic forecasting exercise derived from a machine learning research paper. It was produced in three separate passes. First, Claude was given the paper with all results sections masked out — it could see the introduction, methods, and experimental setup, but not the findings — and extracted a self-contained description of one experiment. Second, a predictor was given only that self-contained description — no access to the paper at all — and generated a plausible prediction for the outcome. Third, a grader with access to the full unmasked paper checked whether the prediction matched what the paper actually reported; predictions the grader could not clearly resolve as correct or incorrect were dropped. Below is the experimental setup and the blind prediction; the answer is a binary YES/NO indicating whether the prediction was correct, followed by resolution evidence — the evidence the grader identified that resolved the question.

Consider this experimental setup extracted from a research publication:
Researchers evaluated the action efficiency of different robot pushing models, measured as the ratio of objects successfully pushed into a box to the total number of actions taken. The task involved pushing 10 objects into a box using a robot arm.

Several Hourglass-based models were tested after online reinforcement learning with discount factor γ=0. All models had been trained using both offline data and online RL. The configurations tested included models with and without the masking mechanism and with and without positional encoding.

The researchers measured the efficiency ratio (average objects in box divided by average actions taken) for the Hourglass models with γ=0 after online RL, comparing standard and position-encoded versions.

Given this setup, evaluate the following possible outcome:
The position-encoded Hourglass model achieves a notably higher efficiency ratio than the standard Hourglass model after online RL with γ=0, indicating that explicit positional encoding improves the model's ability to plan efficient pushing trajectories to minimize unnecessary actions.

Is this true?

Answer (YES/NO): NO